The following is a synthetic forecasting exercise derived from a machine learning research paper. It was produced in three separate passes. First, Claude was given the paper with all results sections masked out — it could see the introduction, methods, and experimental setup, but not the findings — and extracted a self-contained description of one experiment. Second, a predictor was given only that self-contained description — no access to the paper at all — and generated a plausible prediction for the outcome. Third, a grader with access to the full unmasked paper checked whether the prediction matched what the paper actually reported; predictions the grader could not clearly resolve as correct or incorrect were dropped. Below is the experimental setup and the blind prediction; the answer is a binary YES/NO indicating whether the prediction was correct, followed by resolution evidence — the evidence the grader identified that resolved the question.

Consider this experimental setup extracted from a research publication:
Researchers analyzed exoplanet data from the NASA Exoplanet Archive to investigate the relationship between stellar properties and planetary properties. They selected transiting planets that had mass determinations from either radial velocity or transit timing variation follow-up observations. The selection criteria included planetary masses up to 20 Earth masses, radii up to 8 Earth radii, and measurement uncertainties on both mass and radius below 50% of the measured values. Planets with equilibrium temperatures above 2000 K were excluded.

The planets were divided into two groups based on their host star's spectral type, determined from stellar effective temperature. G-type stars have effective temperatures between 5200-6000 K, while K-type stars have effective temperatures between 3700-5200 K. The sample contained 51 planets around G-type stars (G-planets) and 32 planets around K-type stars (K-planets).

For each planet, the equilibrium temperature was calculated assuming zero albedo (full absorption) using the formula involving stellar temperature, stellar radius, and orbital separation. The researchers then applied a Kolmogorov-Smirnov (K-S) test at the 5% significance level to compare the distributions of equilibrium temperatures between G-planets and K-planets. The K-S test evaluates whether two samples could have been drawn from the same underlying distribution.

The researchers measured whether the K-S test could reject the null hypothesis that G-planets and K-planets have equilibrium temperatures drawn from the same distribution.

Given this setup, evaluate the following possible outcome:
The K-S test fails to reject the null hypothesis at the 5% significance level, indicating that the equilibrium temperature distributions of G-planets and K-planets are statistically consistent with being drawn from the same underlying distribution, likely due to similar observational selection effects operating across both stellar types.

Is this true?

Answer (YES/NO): YES